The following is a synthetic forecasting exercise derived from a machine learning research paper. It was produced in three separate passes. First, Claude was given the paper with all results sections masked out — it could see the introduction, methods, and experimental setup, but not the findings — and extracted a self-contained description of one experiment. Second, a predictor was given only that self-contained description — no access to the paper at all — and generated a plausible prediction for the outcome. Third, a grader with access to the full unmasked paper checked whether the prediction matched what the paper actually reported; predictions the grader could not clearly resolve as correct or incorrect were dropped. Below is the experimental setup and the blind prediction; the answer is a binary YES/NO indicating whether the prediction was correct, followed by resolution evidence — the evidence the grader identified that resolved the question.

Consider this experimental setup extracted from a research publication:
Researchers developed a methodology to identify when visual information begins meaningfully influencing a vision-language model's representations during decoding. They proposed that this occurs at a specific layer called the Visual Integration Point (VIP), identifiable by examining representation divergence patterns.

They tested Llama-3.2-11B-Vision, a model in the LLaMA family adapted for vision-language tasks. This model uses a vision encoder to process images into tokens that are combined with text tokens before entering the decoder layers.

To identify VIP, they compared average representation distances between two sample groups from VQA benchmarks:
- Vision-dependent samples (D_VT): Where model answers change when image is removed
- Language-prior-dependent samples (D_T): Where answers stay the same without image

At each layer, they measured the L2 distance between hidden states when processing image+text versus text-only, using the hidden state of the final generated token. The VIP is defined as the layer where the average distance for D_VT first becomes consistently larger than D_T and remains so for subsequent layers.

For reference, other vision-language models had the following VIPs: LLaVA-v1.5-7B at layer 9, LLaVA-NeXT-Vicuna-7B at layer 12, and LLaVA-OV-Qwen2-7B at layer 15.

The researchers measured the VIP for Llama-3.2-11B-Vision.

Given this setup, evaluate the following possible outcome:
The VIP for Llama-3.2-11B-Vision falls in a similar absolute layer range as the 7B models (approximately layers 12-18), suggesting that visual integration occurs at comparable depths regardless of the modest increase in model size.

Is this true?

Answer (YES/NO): YES